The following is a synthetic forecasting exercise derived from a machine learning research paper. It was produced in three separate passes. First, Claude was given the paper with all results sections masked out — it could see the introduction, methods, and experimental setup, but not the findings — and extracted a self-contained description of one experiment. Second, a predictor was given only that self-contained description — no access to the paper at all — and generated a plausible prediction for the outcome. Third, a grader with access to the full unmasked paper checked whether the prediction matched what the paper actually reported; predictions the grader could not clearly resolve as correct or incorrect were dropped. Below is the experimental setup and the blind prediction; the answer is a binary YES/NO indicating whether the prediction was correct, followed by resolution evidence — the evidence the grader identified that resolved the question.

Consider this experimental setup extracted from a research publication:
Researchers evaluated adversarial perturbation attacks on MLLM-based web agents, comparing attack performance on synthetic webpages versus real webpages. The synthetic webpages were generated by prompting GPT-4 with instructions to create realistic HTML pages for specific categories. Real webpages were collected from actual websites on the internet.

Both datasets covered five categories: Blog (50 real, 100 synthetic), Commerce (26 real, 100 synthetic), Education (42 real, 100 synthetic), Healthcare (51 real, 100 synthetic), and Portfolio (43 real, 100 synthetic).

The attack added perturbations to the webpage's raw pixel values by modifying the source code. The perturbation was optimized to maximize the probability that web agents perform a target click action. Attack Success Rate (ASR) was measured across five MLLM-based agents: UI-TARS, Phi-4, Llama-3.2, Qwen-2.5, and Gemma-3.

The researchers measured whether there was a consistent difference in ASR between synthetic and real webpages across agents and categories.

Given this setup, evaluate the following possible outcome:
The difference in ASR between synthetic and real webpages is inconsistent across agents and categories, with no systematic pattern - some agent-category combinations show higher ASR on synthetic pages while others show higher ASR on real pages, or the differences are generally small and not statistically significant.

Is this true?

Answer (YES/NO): NO